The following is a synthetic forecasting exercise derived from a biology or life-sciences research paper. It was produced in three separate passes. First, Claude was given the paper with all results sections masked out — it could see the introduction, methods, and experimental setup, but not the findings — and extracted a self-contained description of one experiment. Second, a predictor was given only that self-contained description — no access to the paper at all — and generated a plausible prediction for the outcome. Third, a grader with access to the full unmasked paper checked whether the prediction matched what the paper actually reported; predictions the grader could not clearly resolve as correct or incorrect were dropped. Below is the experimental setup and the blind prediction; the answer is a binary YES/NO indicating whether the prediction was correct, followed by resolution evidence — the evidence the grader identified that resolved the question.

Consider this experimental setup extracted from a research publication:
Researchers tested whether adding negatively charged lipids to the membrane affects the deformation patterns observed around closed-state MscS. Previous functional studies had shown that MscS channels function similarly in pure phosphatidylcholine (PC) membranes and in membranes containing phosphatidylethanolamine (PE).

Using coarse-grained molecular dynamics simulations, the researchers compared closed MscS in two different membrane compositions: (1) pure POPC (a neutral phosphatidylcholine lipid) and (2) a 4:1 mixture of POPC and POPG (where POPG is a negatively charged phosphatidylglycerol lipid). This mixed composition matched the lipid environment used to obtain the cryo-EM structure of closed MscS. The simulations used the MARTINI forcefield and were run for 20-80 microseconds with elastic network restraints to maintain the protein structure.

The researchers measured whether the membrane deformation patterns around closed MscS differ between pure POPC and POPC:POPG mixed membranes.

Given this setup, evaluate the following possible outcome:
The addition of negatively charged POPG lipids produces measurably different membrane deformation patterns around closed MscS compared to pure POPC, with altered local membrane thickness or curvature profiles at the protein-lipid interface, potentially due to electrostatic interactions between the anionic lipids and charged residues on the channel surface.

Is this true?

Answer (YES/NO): NO